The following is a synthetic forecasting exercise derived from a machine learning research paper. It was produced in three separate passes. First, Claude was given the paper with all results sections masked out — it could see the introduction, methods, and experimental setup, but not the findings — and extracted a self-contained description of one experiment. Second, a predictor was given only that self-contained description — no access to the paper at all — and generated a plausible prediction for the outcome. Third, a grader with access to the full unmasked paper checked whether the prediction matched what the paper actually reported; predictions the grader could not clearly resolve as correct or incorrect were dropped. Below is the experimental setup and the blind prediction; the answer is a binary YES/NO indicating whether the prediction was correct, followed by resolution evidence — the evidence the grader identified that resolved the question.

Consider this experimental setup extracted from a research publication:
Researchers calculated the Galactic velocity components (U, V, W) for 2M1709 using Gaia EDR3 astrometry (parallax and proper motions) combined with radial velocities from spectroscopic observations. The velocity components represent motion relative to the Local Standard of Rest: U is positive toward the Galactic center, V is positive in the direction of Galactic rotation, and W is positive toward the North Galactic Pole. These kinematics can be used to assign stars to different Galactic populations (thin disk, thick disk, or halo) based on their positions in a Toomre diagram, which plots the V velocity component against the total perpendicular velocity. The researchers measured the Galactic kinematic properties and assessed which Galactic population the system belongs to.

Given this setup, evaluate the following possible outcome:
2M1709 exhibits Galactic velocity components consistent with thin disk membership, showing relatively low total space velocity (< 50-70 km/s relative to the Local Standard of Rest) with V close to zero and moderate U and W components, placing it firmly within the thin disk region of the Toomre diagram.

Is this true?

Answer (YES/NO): NO